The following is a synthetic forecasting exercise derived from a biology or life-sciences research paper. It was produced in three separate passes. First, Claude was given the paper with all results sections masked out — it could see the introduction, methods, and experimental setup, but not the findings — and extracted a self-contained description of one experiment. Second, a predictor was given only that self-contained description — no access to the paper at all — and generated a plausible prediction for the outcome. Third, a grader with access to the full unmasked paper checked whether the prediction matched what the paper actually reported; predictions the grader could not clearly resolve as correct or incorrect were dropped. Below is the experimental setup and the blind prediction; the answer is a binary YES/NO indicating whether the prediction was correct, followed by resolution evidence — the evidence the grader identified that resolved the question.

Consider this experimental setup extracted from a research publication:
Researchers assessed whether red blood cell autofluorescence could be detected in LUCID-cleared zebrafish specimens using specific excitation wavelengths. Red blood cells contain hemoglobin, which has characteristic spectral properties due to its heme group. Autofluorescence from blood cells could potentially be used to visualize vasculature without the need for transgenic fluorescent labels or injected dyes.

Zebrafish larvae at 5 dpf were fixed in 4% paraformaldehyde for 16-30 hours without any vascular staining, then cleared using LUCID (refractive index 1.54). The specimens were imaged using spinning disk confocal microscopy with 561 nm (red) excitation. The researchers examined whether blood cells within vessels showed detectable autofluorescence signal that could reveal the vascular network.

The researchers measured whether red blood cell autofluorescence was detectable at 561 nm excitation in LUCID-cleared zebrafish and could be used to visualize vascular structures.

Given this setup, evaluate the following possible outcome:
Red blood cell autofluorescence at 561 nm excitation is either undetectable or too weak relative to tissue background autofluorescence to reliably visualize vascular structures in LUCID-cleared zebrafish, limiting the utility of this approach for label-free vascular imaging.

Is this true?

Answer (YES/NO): NO